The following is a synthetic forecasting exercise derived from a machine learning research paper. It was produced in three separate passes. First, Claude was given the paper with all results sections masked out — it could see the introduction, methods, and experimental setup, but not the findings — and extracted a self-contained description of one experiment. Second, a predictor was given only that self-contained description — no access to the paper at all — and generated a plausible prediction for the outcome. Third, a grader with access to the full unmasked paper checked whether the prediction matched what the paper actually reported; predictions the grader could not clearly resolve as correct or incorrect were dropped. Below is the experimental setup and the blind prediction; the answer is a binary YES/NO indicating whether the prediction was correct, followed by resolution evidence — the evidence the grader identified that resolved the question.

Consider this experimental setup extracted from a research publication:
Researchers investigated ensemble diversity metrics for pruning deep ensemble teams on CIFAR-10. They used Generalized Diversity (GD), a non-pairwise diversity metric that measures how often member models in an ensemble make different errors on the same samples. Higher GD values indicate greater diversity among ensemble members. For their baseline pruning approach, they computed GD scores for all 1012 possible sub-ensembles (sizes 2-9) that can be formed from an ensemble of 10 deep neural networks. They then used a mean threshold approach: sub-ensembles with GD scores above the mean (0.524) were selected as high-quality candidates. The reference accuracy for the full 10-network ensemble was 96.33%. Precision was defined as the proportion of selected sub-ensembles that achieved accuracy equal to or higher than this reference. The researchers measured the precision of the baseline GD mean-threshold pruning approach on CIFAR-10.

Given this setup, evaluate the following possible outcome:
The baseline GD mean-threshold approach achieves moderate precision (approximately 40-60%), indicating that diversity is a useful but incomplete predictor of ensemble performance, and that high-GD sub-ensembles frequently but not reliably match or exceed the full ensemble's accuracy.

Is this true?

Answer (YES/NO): NO